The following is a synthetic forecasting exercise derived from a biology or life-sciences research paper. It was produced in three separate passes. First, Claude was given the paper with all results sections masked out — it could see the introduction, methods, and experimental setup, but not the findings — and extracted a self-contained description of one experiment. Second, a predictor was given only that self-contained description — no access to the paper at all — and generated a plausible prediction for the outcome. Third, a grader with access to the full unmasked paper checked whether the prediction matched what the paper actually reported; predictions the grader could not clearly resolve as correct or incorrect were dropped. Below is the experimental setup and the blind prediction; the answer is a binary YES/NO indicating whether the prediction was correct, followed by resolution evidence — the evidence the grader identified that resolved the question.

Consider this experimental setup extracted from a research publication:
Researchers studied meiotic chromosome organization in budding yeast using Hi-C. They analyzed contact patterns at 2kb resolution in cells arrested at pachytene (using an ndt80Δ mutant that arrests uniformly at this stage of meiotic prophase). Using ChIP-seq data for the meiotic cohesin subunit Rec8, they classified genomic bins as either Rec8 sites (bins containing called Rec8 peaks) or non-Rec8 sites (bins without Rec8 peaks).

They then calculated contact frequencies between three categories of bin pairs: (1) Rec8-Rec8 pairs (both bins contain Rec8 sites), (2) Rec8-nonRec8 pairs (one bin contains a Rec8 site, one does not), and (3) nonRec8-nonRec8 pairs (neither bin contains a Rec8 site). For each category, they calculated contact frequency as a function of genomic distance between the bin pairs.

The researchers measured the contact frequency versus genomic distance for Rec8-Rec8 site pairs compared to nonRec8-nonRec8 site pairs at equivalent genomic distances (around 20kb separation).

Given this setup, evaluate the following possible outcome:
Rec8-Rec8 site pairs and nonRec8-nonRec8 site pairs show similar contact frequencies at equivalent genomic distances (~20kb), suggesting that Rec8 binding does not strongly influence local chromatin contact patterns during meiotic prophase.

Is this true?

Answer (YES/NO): NO